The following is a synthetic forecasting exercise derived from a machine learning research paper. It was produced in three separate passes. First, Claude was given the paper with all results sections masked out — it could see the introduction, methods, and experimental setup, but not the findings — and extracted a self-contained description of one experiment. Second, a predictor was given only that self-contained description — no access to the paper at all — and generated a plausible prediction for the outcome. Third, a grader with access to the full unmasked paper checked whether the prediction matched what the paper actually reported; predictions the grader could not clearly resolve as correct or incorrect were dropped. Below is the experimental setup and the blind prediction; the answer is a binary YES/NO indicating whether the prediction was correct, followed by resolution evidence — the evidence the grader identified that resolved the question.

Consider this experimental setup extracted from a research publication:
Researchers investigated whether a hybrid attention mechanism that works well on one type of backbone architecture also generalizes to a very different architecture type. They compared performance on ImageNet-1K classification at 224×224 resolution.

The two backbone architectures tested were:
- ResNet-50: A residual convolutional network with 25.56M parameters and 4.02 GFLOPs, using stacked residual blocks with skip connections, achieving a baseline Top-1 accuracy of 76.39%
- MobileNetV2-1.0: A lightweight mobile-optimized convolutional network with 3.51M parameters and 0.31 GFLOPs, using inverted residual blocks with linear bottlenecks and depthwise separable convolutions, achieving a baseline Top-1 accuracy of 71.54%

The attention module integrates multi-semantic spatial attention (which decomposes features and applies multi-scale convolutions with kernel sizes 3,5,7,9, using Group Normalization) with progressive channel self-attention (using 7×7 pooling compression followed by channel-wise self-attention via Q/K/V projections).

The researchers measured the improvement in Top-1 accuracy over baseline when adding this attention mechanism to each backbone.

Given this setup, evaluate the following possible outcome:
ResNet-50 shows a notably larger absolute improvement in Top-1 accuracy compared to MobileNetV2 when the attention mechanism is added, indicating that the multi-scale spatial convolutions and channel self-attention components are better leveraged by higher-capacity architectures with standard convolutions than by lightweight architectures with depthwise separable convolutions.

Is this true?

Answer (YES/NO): NO